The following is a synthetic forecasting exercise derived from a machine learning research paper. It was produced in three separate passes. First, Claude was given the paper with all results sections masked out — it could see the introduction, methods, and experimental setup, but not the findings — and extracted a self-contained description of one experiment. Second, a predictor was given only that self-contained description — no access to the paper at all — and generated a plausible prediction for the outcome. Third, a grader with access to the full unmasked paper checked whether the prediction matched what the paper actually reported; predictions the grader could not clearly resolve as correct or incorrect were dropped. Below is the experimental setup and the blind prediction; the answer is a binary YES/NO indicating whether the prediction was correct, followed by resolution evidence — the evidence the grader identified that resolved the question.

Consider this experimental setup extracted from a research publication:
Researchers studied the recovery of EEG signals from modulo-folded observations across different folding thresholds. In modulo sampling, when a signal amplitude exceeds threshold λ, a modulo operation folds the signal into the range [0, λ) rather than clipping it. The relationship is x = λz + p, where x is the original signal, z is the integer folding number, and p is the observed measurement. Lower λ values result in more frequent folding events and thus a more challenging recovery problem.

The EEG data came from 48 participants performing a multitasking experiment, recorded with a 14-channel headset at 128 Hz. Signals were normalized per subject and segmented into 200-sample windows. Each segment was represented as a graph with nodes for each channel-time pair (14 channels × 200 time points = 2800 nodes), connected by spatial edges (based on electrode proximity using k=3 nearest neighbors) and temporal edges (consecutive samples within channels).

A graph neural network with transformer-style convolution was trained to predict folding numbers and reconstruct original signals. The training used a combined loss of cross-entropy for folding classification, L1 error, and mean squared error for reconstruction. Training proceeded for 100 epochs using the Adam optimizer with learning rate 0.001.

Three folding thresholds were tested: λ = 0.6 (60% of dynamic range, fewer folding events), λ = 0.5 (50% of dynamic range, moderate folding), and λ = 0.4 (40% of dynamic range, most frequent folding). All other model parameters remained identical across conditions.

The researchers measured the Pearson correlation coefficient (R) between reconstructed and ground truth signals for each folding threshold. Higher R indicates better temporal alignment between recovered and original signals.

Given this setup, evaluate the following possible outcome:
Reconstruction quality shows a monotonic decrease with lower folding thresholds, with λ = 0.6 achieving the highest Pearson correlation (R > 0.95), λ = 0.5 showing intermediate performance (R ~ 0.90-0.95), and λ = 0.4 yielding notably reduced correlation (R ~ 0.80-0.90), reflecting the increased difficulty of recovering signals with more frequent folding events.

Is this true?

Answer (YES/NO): NO